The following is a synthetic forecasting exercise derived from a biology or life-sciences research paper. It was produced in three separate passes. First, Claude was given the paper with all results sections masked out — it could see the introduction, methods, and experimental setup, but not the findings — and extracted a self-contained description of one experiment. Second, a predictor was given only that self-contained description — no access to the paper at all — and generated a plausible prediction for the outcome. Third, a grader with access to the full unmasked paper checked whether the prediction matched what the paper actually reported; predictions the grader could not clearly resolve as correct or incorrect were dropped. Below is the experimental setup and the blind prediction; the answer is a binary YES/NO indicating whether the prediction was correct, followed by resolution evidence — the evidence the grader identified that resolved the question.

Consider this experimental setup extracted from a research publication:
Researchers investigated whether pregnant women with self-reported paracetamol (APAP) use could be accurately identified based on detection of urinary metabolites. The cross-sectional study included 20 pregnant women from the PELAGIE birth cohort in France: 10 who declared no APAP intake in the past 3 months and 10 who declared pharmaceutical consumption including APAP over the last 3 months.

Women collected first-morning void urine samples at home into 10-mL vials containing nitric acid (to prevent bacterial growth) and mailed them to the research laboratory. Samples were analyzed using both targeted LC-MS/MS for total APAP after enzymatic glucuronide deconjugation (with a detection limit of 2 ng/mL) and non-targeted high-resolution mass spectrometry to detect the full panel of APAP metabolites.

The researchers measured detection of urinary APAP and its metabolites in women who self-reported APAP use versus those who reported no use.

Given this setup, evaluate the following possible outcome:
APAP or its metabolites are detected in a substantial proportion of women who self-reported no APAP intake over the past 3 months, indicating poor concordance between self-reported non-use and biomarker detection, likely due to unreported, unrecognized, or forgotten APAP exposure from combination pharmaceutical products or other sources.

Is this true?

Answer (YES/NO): NO